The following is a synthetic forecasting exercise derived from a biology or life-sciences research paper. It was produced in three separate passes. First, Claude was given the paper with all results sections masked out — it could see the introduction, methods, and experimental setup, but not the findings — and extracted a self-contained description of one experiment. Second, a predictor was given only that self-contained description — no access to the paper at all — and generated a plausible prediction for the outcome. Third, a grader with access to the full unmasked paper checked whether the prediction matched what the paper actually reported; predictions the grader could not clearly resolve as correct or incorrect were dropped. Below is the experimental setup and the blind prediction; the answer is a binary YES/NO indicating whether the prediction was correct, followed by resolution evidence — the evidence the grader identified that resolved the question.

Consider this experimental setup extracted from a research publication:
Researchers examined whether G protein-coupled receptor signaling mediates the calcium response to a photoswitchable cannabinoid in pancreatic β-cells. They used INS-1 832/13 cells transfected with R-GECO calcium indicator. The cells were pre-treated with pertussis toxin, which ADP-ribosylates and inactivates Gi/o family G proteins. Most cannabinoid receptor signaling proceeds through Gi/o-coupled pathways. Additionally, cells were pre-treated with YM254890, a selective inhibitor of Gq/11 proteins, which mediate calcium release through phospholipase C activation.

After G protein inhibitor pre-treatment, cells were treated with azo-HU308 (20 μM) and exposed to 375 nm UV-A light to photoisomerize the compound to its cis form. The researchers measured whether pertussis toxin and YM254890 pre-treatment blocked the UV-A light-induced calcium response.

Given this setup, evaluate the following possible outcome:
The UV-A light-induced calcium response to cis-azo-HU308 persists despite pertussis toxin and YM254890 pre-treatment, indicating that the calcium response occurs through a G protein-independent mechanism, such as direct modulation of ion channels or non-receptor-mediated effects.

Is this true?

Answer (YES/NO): YES